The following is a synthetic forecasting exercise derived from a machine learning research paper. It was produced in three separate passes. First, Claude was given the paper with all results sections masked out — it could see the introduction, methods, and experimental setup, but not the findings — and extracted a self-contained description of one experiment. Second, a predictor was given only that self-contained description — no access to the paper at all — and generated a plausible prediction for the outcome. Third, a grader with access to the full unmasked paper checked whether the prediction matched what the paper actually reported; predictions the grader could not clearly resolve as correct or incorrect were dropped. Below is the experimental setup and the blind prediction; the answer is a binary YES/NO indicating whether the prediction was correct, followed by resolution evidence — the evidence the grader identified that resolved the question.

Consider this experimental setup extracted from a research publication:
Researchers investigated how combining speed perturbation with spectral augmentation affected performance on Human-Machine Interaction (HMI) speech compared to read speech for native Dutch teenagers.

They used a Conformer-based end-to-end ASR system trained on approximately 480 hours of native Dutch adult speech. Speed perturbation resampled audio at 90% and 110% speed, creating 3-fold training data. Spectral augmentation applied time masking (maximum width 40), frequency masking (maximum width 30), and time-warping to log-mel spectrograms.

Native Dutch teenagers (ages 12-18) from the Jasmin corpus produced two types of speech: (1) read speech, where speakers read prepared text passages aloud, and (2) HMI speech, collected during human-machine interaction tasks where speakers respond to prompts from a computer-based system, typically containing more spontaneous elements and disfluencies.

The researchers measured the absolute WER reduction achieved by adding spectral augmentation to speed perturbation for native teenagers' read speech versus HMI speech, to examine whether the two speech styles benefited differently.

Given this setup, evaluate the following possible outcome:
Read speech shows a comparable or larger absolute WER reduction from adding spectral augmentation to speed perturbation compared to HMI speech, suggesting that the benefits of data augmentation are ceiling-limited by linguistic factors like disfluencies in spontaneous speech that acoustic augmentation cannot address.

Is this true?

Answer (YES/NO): NO